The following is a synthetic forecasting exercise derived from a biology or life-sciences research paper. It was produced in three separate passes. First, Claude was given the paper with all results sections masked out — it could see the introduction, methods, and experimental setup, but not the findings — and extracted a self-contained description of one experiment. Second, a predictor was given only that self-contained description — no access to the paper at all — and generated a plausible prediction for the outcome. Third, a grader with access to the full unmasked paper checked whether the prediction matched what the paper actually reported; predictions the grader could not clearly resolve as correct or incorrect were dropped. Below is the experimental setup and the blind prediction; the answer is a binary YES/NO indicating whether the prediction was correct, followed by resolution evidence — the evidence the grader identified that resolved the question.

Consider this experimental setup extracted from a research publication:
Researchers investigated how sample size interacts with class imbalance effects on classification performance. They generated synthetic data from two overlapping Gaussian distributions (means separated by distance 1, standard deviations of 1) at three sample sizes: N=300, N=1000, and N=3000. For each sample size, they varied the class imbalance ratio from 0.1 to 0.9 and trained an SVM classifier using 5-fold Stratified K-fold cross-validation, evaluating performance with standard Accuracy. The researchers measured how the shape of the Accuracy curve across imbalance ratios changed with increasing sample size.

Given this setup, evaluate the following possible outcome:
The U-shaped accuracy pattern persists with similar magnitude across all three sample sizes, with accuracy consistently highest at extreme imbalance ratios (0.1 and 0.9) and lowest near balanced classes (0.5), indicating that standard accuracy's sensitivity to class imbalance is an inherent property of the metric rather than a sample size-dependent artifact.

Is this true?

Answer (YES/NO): YES